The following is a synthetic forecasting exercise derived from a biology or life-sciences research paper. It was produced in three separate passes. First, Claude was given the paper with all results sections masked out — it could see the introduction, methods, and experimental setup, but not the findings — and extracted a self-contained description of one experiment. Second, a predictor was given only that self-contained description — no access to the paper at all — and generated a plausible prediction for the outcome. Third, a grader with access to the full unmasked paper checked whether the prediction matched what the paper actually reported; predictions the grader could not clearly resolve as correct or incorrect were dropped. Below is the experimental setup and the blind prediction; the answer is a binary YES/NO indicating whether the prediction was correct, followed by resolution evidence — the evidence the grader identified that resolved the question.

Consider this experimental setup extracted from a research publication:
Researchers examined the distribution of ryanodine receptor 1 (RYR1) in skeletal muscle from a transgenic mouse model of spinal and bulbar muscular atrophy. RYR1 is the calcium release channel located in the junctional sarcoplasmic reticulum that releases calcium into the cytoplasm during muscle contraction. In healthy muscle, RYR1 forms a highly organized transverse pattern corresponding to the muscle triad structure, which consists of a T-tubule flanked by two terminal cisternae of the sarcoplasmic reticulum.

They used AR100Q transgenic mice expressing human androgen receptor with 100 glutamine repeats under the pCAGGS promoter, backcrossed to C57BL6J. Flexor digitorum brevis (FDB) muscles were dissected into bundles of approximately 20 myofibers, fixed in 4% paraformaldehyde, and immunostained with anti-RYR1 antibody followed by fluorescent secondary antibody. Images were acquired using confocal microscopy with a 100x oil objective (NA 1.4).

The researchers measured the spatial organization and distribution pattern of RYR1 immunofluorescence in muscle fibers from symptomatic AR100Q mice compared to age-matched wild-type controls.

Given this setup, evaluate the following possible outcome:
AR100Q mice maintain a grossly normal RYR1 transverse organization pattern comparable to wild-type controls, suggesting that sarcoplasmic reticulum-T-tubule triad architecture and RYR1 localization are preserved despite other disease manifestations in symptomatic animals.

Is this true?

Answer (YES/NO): NO